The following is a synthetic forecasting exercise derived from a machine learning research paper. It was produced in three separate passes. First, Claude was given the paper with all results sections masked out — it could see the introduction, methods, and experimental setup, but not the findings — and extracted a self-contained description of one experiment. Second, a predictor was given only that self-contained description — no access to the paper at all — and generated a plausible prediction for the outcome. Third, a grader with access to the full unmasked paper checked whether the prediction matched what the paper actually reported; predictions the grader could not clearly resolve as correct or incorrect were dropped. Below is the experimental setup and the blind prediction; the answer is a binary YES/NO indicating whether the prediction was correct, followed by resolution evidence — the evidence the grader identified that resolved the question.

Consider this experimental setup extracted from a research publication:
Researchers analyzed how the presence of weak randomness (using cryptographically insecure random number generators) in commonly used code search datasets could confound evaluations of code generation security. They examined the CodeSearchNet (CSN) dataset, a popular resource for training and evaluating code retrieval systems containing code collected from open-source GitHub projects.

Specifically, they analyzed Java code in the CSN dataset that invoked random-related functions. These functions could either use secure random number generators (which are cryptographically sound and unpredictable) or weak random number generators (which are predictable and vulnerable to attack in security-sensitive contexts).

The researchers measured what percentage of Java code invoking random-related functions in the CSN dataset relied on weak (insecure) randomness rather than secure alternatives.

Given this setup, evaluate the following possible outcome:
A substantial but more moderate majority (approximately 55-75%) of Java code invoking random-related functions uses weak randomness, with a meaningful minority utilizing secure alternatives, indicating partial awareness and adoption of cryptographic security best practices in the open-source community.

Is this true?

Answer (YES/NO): NO